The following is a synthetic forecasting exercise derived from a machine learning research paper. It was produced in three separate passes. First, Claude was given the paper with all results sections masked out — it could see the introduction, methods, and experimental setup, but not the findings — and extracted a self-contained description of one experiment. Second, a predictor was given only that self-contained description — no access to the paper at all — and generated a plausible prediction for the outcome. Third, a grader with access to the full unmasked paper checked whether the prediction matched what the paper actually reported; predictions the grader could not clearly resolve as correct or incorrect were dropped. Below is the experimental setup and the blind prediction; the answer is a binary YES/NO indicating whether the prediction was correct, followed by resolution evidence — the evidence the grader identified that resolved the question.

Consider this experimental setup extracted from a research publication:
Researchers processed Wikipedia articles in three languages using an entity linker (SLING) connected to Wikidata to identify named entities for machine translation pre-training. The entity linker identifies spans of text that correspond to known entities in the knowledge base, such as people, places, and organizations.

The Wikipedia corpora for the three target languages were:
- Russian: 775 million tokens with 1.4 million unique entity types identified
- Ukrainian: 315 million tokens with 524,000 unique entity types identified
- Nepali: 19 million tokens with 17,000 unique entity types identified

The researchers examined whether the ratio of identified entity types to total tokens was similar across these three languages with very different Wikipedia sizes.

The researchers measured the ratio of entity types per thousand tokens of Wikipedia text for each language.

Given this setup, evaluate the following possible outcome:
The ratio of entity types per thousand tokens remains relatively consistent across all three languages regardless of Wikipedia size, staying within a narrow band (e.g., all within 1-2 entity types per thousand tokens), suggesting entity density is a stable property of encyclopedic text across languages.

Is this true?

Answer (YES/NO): NO